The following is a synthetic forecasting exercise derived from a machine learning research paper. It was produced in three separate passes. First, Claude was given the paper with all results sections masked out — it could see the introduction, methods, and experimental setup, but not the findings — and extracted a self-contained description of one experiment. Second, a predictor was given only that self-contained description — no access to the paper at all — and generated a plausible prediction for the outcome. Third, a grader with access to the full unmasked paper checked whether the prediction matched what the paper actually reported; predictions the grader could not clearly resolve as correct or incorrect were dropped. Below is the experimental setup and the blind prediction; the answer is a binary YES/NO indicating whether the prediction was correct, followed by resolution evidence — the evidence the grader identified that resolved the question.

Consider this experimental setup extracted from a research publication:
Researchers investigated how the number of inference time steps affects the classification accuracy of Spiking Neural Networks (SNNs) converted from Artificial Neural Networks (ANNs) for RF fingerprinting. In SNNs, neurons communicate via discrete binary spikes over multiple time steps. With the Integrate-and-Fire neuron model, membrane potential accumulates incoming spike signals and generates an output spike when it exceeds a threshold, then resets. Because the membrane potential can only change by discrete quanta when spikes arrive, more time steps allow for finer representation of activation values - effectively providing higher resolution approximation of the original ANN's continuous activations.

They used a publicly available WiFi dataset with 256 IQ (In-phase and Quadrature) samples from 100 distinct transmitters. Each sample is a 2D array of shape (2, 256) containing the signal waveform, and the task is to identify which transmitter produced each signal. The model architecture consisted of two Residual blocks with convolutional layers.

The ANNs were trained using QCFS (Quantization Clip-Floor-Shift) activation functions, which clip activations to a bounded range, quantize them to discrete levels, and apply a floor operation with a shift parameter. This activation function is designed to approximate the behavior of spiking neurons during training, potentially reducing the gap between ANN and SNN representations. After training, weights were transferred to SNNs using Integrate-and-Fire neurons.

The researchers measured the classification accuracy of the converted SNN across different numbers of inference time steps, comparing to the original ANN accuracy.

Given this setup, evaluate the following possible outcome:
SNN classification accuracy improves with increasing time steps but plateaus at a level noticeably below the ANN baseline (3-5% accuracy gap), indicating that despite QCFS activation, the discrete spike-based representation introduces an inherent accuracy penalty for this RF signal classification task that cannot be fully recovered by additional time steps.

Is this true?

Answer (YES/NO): NO